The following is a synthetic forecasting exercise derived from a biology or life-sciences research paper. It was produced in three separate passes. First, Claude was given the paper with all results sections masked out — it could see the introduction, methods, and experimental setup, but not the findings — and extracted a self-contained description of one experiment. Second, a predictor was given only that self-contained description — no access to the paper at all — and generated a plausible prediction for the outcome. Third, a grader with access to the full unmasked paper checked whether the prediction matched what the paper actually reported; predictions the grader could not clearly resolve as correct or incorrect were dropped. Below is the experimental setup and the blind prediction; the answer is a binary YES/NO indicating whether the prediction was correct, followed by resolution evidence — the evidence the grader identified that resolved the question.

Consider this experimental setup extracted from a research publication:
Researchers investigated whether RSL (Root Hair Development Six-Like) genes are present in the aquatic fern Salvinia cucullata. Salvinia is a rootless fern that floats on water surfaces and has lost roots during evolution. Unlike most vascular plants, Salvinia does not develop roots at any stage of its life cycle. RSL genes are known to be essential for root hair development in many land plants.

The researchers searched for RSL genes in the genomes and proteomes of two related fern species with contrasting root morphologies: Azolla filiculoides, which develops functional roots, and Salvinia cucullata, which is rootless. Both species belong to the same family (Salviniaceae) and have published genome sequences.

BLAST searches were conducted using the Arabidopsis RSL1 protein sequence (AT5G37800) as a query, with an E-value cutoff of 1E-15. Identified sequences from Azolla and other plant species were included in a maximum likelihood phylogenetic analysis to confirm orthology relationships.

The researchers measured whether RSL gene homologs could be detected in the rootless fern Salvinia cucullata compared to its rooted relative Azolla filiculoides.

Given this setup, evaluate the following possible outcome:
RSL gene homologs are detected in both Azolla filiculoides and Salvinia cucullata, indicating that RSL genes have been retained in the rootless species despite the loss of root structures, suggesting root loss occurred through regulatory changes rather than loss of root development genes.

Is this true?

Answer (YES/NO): NO